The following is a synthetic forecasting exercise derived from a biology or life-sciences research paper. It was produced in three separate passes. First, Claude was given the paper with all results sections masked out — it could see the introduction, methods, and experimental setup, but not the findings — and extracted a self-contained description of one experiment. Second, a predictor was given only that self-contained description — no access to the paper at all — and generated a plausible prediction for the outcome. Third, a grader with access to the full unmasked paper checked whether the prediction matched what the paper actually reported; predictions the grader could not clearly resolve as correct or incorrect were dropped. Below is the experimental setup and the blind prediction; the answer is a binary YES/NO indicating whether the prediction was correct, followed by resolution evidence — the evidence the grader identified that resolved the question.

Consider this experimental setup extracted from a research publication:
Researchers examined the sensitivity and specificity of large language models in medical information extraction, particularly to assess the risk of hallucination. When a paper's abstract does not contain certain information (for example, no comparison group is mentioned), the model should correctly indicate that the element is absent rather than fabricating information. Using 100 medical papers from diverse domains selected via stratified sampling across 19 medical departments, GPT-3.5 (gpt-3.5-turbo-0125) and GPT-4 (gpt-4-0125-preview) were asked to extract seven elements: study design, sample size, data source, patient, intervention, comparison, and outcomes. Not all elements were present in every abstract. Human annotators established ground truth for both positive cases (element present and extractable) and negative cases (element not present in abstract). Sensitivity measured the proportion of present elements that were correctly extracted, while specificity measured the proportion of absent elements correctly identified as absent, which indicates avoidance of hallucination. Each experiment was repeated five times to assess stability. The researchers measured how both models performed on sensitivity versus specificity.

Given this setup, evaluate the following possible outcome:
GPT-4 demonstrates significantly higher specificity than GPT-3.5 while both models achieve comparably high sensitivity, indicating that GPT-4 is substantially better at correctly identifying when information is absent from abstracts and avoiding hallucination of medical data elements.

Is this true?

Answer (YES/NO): YES